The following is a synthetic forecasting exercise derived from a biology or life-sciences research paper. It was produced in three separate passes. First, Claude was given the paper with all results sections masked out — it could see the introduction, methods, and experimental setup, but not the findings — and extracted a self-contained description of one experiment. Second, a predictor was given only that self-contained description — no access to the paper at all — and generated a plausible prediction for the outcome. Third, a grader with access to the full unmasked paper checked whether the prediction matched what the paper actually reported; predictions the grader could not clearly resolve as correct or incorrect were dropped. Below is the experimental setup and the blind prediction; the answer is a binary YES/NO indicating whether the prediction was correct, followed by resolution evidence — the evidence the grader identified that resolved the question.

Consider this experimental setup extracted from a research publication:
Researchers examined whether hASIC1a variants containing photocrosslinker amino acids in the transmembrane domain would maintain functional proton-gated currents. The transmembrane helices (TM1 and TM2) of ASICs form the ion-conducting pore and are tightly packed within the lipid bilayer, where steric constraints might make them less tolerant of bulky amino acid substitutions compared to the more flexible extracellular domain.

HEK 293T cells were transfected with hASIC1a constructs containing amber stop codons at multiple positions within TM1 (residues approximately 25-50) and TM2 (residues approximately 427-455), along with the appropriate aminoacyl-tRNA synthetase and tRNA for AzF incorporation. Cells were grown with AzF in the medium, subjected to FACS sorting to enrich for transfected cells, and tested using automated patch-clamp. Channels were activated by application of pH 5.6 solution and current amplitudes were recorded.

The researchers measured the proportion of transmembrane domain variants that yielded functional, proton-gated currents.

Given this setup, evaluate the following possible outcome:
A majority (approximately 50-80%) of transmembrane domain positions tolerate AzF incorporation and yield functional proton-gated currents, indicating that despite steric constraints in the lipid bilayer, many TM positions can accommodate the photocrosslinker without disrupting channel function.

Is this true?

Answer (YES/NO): YES